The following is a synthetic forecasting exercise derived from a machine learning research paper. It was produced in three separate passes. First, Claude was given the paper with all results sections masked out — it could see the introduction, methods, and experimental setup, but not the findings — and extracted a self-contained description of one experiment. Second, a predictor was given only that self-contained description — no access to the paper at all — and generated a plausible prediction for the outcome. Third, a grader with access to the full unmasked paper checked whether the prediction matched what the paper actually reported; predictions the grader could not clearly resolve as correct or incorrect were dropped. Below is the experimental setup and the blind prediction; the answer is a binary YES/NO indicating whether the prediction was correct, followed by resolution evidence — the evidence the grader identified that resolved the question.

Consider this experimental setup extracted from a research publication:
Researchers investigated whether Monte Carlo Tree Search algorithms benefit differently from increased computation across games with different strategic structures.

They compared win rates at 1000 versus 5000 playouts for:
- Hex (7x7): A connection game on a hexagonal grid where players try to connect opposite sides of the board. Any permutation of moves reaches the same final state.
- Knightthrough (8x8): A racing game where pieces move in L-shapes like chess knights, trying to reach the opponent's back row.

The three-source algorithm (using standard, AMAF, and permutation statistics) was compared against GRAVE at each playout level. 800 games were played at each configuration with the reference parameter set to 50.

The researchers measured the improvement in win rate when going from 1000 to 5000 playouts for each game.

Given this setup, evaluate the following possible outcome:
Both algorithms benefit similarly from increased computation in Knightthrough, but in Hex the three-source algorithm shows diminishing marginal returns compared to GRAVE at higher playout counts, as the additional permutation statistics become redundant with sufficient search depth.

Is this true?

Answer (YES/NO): NO